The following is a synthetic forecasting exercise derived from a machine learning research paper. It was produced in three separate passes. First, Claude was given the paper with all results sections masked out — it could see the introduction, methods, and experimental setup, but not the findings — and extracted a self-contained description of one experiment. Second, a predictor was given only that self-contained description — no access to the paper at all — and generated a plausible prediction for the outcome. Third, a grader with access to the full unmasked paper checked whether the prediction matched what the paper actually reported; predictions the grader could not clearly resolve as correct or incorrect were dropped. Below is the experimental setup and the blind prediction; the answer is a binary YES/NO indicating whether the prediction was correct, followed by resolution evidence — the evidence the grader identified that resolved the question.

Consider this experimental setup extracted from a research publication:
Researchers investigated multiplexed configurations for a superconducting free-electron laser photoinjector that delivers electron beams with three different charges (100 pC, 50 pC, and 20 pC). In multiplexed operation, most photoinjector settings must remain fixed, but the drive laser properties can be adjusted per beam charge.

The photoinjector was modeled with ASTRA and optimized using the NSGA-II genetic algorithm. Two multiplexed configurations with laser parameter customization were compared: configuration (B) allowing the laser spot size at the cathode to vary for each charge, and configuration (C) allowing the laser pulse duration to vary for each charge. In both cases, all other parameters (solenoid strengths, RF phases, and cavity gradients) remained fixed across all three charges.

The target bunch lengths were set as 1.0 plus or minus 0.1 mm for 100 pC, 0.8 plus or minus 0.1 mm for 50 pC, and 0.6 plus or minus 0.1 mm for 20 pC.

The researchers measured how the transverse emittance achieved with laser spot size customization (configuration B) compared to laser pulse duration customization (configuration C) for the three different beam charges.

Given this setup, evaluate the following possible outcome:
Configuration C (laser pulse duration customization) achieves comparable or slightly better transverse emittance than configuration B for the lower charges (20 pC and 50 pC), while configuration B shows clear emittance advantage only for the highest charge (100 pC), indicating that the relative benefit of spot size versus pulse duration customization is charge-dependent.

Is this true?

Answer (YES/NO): NO